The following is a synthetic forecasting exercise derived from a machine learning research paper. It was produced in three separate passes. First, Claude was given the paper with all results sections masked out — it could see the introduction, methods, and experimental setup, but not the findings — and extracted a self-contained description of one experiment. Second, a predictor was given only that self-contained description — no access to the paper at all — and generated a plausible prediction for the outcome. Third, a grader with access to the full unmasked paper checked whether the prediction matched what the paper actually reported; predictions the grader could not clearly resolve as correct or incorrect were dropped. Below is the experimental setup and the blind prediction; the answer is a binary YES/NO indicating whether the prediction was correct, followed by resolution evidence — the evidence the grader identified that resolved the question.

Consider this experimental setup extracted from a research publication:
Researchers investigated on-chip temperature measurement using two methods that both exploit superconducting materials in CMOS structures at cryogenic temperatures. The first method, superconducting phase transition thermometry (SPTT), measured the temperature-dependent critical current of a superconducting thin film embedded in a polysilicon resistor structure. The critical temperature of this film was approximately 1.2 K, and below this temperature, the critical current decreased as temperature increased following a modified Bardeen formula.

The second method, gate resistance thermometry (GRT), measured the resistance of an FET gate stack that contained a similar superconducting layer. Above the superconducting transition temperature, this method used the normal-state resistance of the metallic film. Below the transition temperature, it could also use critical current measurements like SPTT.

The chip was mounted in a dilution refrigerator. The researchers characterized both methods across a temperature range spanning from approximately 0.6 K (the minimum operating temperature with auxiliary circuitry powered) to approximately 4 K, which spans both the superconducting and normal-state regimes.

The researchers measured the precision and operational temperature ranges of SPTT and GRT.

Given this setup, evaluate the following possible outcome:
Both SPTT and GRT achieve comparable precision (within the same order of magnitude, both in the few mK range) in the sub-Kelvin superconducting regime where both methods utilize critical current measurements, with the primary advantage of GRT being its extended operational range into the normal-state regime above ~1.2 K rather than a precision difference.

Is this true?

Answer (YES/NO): NO